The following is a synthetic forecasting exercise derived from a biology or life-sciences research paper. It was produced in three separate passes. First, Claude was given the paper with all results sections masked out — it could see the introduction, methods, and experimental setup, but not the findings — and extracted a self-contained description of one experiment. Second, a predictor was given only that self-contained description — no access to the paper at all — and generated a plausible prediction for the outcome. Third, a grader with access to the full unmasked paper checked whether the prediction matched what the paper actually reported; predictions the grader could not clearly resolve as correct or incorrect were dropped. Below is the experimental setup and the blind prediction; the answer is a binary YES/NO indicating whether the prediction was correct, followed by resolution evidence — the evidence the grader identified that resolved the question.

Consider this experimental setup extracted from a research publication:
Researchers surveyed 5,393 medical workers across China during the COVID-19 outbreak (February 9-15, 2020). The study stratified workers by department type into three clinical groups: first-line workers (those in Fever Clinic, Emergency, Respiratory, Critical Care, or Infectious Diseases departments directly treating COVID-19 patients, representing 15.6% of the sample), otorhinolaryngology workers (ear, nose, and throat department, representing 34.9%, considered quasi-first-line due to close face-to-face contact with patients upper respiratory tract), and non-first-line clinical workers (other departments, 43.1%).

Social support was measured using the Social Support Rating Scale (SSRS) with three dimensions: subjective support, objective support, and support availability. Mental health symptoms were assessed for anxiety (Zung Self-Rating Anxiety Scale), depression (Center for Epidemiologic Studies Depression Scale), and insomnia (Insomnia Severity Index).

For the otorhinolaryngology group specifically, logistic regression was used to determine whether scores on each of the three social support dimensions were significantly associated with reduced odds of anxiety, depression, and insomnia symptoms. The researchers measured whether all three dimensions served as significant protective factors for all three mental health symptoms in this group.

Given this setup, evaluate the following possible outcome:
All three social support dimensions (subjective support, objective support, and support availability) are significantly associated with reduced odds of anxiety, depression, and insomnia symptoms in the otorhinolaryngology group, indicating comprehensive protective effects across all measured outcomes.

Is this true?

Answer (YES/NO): YES